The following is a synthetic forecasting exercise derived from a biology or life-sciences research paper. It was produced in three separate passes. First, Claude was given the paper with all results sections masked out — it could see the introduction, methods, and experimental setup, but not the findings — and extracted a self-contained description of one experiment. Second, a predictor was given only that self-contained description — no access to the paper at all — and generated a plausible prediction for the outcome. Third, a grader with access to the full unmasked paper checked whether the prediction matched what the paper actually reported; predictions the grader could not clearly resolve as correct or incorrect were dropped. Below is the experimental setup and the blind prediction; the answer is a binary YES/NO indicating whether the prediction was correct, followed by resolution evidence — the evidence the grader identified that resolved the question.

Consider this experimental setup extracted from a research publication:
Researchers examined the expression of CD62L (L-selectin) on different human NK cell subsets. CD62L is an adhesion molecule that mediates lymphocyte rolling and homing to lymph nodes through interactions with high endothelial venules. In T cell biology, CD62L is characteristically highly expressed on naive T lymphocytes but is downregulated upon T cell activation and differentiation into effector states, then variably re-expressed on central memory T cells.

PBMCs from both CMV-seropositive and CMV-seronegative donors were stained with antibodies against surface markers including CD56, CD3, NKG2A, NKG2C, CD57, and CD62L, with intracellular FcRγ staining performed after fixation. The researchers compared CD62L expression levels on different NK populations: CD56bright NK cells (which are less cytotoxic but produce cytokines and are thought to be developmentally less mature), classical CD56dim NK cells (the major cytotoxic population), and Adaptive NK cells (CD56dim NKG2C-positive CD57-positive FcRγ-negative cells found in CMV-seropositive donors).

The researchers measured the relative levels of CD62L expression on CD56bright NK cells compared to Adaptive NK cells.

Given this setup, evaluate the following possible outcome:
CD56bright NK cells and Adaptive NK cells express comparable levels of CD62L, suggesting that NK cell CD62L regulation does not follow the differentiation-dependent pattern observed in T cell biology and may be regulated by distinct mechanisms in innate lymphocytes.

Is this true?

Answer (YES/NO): YES